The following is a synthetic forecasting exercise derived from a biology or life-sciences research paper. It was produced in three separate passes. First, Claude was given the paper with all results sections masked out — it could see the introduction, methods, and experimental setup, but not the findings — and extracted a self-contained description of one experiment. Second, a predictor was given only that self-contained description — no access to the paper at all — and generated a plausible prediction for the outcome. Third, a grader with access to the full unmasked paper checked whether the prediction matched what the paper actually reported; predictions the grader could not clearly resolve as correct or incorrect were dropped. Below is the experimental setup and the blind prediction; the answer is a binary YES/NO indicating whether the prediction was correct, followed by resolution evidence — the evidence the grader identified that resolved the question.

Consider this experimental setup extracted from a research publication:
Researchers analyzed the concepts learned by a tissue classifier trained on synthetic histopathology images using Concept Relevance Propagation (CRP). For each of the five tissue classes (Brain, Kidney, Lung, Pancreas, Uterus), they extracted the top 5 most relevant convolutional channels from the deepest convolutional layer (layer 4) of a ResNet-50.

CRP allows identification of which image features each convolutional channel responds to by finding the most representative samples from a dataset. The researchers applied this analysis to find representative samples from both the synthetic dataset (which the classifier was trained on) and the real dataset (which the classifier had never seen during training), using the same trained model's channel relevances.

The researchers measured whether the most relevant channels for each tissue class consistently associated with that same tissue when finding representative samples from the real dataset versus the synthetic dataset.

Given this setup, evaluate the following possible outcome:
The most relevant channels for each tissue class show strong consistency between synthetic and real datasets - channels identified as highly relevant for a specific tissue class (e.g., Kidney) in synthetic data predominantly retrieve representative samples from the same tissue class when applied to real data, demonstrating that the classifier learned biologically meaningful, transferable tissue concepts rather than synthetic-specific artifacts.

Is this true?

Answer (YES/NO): YES